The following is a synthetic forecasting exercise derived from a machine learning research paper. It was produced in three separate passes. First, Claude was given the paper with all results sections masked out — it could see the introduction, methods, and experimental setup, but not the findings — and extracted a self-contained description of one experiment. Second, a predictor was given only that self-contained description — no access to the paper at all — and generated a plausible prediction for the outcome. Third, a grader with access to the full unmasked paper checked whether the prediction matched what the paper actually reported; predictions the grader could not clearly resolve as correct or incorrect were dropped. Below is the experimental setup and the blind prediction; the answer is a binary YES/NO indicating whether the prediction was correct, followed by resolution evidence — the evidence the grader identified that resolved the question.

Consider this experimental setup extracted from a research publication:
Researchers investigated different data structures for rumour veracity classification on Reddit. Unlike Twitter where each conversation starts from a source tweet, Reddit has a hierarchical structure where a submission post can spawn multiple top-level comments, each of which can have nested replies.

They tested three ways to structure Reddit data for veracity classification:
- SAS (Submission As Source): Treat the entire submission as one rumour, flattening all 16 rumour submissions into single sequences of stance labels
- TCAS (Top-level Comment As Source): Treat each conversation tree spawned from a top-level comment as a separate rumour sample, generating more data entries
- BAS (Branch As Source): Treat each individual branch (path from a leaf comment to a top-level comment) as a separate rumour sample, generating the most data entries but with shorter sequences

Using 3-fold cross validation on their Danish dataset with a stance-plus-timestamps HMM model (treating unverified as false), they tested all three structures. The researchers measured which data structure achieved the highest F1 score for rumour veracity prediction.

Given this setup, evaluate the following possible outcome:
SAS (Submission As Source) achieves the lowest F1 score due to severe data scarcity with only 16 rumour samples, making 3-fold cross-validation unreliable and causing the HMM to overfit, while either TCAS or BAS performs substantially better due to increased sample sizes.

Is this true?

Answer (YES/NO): YES